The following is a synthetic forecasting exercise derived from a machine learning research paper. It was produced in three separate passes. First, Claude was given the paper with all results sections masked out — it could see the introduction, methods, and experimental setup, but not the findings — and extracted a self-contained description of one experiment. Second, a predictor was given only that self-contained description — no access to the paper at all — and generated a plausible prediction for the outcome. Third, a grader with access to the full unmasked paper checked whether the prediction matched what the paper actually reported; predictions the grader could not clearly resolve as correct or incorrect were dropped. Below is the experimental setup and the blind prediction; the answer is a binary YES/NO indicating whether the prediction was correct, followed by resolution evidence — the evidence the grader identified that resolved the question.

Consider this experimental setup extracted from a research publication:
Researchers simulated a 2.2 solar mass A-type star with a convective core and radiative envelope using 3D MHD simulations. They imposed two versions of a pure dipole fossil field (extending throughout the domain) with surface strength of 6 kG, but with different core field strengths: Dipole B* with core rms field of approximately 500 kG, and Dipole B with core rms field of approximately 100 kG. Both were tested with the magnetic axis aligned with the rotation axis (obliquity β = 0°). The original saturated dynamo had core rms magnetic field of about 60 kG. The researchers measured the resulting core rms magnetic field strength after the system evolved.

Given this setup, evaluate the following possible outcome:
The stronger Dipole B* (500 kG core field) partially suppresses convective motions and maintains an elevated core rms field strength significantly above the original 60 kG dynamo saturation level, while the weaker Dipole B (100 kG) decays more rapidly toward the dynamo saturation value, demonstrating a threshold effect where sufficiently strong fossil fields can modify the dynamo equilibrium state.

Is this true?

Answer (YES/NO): NO